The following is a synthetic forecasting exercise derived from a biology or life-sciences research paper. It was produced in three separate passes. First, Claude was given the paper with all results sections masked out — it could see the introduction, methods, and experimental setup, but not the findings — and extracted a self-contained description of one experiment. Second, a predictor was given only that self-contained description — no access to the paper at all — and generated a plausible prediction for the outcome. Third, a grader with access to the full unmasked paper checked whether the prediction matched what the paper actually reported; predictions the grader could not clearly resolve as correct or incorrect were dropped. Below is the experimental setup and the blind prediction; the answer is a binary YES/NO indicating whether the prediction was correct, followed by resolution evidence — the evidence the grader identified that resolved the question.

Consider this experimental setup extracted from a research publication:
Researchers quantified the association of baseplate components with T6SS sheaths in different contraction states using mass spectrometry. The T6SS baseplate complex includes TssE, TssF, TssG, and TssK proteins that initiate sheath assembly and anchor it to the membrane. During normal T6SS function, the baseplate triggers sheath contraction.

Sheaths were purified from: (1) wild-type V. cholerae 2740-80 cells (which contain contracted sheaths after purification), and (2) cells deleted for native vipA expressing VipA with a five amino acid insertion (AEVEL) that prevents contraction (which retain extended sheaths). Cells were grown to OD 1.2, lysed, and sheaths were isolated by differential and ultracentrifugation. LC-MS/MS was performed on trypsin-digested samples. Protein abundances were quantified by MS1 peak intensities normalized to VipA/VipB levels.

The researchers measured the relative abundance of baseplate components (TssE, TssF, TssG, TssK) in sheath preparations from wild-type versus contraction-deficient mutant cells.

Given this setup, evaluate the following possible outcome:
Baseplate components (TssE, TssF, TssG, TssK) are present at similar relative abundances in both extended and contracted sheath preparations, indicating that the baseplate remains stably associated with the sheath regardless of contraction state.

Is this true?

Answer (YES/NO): NO